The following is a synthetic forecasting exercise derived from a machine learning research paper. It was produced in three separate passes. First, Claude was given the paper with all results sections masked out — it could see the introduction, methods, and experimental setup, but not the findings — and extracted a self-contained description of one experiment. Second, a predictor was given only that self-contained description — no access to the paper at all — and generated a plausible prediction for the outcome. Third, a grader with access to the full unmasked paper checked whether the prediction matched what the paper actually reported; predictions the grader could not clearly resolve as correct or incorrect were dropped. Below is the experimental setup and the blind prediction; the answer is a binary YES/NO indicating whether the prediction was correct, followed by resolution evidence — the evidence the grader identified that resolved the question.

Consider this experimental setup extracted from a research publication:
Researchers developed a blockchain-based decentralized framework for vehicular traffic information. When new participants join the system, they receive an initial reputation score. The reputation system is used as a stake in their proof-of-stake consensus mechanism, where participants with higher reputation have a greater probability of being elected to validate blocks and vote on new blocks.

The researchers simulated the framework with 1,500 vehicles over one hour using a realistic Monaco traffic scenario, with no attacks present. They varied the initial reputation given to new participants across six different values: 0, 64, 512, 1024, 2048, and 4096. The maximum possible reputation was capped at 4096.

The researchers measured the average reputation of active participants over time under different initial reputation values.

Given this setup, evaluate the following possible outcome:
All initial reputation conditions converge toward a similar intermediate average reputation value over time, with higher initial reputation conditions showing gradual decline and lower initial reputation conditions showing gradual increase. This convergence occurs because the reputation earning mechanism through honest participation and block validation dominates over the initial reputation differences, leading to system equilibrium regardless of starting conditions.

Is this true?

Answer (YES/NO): NO